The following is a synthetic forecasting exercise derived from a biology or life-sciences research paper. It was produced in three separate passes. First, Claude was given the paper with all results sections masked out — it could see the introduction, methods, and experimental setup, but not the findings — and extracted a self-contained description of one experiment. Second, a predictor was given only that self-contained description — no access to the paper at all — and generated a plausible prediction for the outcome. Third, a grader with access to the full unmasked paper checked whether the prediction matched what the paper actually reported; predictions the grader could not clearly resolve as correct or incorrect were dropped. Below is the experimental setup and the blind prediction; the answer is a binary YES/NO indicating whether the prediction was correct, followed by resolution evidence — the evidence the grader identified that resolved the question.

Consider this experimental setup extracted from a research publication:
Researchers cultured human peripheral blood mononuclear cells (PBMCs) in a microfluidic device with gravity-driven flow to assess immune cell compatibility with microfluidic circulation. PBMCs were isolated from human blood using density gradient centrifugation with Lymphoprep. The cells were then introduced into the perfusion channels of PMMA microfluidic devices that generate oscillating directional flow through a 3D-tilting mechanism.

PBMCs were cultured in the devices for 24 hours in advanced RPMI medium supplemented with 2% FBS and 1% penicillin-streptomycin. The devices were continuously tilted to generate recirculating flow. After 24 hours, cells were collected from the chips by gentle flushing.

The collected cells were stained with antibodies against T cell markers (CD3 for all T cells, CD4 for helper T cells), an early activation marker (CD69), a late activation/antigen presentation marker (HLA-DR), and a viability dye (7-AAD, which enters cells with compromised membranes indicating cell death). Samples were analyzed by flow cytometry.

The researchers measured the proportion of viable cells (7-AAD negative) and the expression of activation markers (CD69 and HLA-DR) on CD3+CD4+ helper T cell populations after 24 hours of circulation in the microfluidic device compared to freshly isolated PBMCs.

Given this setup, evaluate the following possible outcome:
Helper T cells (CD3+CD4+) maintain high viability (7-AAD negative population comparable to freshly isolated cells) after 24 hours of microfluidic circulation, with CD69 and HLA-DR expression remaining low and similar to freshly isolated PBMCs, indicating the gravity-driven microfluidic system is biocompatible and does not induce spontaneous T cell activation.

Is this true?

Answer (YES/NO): YES